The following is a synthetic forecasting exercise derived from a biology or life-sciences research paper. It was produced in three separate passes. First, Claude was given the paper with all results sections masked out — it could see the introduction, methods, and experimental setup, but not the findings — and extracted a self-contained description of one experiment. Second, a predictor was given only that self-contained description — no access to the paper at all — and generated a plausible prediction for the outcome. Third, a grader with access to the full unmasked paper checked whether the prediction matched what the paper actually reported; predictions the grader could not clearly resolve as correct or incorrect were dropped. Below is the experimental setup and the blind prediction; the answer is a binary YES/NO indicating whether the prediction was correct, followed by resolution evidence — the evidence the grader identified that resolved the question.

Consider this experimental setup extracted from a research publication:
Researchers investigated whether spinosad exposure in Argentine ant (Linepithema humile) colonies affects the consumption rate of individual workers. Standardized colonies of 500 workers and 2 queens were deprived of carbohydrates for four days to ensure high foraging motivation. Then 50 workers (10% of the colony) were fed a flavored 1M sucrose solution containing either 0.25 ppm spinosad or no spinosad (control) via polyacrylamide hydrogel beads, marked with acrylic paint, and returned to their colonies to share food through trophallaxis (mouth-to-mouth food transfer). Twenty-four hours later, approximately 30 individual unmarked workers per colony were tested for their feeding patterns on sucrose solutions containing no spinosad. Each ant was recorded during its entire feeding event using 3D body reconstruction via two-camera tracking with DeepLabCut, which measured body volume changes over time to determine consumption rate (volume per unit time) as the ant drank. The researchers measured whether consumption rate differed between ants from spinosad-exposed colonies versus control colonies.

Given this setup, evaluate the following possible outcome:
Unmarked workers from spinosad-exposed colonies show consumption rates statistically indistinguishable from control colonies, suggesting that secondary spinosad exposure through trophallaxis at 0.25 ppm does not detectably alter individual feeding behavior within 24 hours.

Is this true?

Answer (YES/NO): NO